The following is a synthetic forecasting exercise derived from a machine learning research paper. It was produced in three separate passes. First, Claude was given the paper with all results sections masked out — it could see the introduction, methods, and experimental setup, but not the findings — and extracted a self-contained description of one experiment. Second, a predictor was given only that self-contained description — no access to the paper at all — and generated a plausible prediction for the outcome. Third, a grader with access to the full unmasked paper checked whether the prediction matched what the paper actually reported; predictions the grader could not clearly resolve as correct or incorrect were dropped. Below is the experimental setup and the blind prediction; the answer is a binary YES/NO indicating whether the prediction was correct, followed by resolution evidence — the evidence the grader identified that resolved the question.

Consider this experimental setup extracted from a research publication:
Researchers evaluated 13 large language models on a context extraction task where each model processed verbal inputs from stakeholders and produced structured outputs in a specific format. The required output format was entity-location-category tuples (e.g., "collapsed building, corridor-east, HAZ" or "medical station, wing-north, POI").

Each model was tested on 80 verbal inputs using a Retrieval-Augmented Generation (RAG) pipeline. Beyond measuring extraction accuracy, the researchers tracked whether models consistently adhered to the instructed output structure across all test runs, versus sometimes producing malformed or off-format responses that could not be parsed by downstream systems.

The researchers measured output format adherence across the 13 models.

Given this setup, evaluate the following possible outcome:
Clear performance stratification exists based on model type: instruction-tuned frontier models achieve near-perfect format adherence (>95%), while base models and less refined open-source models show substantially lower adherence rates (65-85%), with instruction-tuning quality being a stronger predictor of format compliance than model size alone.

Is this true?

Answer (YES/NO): NO